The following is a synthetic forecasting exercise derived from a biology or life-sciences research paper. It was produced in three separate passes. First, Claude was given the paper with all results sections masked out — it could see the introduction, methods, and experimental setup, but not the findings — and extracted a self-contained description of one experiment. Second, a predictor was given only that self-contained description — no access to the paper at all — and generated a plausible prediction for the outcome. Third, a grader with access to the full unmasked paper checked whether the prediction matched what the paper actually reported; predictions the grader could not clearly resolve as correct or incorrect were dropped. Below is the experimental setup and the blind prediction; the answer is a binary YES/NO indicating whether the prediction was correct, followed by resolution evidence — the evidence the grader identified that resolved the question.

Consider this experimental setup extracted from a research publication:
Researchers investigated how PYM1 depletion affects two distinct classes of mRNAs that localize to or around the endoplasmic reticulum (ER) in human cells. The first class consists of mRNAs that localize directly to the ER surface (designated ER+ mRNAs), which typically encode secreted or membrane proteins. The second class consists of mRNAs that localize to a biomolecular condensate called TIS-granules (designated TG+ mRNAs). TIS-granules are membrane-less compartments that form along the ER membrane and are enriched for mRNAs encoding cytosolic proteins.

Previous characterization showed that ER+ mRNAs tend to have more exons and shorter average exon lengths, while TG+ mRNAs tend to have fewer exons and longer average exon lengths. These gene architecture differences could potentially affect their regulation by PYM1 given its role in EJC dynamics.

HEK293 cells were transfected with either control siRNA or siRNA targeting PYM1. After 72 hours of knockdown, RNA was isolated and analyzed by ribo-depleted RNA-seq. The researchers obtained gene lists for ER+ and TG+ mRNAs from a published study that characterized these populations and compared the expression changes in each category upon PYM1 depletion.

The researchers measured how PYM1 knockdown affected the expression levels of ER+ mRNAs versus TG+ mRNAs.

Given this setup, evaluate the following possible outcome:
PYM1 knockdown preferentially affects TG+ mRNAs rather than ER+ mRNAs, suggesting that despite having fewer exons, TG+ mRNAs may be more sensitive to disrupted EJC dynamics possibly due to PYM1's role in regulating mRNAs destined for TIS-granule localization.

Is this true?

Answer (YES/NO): YES